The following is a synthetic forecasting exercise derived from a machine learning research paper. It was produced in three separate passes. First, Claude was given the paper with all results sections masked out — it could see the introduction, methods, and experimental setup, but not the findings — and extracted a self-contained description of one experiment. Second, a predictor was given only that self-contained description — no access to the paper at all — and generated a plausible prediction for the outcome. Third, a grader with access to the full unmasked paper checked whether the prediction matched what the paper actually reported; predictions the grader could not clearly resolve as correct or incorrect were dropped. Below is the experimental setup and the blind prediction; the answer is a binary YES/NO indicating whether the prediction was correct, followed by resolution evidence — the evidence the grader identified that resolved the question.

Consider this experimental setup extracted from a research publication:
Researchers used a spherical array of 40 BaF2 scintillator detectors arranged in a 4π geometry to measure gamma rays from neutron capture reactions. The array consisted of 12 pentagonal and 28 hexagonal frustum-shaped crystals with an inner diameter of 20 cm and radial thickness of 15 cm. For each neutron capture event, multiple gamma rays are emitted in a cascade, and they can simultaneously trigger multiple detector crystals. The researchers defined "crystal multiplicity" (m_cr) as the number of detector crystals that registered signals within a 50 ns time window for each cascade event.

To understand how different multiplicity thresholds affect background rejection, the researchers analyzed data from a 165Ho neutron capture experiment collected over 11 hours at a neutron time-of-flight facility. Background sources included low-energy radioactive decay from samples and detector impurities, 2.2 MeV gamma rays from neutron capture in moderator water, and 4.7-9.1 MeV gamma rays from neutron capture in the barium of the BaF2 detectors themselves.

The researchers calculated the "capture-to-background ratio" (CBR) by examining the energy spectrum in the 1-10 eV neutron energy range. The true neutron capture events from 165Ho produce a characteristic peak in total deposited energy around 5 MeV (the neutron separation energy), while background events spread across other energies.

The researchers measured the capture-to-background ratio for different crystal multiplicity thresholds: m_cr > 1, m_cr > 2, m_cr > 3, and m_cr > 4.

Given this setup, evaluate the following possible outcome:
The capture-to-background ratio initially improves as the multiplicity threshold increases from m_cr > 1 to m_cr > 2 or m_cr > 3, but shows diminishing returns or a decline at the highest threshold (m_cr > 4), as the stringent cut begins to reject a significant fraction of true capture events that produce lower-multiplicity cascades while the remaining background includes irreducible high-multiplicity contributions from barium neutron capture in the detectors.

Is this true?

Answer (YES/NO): YES